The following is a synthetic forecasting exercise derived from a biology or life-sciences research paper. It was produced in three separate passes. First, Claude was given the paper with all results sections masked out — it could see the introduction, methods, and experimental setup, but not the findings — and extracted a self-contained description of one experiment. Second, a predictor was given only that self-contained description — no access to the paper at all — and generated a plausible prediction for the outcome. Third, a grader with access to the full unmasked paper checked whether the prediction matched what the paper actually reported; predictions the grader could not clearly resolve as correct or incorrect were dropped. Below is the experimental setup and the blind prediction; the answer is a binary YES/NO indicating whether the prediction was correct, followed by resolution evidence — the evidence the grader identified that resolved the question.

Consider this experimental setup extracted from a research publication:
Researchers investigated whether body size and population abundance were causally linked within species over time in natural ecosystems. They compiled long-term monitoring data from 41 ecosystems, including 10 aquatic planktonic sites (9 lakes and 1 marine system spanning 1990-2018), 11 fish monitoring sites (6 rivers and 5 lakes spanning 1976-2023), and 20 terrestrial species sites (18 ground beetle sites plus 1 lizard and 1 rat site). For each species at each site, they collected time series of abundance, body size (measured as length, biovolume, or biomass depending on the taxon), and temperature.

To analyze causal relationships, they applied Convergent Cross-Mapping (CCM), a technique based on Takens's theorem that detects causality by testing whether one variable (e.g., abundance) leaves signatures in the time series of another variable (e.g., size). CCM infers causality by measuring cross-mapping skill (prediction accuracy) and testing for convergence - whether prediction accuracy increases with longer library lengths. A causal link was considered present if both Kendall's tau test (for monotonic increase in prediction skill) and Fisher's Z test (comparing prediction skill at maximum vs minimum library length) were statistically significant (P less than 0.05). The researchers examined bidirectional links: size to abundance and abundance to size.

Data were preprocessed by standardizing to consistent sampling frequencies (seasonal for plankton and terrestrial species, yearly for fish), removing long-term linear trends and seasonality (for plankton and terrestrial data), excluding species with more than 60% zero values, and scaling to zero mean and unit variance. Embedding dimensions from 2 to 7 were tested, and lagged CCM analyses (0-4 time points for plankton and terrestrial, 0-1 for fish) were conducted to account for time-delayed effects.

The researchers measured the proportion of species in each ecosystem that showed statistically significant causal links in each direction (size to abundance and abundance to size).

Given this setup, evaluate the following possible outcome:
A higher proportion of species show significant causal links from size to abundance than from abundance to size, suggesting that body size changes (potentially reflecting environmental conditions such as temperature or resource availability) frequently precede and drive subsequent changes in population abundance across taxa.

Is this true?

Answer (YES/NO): YES